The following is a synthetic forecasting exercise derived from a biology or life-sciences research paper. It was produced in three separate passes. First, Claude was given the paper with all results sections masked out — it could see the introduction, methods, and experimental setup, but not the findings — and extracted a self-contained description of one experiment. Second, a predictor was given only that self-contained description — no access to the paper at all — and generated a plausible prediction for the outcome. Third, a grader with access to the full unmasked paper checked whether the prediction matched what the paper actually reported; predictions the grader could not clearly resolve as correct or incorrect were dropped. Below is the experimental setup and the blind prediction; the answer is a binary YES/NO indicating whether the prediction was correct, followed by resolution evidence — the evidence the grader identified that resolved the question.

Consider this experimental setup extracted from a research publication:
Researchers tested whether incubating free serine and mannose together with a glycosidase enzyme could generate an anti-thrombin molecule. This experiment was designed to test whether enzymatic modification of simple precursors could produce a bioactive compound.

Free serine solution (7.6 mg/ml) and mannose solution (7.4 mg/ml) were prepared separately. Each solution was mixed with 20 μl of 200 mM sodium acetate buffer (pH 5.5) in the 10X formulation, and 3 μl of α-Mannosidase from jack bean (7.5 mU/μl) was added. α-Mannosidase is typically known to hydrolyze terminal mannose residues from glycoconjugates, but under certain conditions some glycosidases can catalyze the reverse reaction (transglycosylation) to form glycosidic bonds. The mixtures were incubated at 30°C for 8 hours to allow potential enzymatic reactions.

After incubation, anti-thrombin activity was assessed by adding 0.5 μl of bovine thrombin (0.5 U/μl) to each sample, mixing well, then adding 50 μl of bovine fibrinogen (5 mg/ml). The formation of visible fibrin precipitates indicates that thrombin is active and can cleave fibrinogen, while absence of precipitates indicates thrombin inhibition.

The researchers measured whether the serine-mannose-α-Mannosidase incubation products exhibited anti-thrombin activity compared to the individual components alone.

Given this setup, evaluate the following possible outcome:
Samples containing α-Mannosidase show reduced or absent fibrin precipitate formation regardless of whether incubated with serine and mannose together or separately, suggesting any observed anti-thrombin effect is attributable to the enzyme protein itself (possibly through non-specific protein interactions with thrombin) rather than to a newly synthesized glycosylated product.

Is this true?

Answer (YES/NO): NO